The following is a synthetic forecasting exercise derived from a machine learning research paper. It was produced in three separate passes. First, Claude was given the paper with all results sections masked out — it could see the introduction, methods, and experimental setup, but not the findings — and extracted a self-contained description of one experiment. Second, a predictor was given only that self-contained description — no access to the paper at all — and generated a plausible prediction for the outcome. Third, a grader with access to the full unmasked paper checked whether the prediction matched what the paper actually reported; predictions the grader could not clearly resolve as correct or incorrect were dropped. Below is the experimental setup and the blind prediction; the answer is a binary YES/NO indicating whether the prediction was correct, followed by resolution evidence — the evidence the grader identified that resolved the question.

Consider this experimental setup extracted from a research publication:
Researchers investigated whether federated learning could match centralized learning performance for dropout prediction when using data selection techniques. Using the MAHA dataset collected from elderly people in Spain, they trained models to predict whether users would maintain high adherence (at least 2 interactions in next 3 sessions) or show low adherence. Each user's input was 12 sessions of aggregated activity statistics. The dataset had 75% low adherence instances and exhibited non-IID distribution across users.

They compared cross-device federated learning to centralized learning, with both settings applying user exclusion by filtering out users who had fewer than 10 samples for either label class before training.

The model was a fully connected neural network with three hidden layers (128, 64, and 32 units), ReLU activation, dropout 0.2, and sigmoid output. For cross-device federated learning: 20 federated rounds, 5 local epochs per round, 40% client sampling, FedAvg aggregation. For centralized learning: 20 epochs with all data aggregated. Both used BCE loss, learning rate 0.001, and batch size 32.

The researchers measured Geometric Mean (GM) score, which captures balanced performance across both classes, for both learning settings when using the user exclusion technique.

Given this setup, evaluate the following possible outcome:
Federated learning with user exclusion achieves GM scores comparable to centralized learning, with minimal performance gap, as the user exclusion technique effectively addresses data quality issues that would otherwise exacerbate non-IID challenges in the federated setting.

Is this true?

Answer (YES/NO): YES